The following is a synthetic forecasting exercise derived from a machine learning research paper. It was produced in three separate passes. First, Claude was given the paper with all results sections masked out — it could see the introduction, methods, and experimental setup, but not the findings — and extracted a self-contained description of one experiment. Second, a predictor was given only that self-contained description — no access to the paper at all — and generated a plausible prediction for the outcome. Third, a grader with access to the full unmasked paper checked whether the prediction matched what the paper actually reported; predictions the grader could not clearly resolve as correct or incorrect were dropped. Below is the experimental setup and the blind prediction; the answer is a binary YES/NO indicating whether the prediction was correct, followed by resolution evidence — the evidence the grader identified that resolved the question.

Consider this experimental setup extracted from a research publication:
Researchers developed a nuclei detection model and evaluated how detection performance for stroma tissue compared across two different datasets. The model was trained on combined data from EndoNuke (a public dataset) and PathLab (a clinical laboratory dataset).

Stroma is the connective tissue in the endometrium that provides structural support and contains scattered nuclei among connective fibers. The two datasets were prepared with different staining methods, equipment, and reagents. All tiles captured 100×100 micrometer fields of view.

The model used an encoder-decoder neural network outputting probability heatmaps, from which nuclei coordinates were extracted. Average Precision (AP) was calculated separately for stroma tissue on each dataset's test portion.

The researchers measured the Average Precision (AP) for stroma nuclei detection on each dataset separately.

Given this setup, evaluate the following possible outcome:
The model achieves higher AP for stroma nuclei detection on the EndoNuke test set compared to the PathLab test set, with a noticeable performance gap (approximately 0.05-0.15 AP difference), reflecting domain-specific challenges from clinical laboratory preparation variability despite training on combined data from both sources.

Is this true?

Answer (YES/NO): NO